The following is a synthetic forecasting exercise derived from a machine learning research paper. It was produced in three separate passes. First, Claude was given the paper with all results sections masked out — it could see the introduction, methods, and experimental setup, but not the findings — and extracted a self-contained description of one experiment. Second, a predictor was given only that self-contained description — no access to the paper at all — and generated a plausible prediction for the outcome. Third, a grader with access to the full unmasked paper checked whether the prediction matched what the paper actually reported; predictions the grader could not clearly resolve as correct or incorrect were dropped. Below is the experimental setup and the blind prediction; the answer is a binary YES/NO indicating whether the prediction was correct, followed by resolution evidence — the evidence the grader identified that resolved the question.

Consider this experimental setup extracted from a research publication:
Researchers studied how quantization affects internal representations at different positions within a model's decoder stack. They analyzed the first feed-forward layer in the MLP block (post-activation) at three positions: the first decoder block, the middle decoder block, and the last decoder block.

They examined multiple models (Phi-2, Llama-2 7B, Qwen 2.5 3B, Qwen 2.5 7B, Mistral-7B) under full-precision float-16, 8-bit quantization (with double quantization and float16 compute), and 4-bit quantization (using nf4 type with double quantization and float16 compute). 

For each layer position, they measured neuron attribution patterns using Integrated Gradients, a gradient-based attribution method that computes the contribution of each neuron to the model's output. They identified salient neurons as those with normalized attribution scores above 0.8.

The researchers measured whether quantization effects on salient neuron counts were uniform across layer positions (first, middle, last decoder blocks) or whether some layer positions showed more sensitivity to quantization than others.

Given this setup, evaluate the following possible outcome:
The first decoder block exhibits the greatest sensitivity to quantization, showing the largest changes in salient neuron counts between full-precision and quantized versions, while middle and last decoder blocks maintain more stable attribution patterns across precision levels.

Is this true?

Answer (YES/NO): NO